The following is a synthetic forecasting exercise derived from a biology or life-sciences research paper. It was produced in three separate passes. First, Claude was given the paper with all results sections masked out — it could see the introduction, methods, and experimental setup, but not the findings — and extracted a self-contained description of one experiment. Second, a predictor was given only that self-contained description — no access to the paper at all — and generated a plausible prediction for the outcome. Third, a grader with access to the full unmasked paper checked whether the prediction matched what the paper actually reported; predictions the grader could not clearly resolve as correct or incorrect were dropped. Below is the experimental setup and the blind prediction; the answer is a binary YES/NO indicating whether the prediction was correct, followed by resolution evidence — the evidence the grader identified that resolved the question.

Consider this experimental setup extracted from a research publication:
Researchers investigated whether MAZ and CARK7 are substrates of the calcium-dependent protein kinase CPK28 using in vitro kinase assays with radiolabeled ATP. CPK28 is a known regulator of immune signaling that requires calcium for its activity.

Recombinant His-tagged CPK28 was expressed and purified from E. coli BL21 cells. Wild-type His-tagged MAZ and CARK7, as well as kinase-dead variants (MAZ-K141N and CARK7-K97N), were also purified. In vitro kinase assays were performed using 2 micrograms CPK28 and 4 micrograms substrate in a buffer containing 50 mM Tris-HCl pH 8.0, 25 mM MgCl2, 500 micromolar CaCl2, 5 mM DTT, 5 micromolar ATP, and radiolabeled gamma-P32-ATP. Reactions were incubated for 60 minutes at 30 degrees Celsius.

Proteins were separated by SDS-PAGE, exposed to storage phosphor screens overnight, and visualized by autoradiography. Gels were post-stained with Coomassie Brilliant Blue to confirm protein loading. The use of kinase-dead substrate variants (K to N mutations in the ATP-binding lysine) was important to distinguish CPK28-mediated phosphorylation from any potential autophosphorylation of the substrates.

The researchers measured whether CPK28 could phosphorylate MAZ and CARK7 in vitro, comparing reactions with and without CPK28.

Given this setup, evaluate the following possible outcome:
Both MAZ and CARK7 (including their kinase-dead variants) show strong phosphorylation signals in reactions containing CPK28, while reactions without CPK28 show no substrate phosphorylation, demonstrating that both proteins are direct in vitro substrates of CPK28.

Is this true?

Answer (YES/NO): YES